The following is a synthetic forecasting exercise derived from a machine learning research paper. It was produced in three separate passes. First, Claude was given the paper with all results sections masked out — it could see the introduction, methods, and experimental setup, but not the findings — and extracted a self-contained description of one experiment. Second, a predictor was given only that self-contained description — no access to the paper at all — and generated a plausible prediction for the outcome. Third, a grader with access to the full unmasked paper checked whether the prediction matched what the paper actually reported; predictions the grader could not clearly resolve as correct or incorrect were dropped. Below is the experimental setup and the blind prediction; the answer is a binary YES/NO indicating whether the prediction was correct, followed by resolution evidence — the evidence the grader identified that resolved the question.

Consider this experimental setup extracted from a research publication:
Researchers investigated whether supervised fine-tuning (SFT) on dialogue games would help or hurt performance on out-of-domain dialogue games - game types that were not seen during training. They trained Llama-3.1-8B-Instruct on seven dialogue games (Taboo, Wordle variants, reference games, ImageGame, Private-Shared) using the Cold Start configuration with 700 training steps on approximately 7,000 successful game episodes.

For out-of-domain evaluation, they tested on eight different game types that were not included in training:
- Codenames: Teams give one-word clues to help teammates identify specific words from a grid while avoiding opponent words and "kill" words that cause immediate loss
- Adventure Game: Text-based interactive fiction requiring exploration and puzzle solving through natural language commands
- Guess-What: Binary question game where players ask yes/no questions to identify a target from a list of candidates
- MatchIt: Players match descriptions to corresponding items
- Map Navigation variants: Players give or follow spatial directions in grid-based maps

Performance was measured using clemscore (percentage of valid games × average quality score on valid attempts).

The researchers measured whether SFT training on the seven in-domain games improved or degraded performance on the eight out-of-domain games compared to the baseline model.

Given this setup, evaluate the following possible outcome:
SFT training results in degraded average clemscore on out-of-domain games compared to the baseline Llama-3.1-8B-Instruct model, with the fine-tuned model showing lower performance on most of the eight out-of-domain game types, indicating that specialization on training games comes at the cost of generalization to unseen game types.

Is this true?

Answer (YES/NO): YES